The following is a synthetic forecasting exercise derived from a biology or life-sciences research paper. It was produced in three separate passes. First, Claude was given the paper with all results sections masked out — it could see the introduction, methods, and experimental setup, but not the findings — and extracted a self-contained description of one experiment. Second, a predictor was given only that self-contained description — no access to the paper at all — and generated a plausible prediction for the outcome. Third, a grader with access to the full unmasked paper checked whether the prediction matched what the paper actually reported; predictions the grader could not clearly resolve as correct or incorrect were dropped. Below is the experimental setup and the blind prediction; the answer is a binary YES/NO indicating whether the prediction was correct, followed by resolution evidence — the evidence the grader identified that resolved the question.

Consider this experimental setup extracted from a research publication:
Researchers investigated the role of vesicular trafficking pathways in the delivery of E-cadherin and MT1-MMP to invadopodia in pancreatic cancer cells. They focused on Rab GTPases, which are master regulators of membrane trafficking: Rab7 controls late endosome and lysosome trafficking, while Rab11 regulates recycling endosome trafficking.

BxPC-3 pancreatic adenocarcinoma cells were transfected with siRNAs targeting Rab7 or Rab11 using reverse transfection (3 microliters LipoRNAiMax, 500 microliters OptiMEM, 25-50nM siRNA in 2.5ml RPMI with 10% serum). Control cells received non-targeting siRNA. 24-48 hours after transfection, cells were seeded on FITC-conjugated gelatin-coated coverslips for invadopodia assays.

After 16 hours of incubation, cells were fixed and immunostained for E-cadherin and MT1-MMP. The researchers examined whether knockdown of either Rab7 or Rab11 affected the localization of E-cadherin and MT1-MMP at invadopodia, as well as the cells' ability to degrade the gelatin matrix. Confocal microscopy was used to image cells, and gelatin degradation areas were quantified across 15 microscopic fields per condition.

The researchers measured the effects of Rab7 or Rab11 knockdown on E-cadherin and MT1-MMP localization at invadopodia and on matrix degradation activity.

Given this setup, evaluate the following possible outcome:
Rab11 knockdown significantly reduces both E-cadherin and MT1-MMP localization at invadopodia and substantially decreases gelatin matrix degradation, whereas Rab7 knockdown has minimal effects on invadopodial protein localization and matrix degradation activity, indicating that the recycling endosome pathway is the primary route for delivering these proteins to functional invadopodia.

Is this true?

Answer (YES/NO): NO